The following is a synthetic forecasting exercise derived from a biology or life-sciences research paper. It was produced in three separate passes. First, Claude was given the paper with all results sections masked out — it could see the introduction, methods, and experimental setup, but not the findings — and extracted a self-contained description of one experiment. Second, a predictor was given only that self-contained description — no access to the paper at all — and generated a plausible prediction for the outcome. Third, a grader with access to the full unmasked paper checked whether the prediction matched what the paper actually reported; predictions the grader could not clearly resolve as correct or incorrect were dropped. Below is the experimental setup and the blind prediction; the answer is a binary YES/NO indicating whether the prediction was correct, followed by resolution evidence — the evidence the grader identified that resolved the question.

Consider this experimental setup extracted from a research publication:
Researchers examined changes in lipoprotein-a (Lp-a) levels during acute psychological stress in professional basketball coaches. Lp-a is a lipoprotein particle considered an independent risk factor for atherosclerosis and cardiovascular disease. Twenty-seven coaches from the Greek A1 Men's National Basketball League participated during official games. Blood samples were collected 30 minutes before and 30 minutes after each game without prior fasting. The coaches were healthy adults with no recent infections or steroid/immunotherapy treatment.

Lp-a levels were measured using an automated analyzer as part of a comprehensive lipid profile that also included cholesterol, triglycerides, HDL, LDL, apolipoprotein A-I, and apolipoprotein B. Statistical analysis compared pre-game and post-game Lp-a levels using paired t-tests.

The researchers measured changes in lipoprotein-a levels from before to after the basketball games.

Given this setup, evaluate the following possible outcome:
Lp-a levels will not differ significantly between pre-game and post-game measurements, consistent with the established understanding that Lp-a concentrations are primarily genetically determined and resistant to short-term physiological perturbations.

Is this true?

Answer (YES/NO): YES